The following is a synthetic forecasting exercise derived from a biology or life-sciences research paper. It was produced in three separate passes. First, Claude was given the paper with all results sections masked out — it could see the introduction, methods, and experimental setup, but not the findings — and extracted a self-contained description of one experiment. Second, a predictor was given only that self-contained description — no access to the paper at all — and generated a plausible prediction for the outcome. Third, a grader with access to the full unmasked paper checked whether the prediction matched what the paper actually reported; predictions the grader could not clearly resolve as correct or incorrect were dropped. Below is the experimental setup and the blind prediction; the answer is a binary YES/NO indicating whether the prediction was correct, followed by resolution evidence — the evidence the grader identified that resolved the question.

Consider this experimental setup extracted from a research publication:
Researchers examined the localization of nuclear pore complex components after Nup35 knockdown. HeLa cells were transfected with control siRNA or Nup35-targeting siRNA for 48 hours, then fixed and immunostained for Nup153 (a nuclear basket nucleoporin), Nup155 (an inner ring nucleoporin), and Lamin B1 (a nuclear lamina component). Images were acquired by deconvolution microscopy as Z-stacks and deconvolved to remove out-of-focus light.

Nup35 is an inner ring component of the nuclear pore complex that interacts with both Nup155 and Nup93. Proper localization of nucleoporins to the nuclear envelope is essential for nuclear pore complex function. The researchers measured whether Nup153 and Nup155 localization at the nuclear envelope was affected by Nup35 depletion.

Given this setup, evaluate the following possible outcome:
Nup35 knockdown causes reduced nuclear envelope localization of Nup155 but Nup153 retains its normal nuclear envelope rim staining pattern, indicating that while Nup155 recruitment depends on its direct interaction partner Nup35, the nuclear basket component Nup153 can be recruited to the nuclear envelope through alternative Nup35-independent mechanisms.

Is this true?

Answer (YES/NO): NO